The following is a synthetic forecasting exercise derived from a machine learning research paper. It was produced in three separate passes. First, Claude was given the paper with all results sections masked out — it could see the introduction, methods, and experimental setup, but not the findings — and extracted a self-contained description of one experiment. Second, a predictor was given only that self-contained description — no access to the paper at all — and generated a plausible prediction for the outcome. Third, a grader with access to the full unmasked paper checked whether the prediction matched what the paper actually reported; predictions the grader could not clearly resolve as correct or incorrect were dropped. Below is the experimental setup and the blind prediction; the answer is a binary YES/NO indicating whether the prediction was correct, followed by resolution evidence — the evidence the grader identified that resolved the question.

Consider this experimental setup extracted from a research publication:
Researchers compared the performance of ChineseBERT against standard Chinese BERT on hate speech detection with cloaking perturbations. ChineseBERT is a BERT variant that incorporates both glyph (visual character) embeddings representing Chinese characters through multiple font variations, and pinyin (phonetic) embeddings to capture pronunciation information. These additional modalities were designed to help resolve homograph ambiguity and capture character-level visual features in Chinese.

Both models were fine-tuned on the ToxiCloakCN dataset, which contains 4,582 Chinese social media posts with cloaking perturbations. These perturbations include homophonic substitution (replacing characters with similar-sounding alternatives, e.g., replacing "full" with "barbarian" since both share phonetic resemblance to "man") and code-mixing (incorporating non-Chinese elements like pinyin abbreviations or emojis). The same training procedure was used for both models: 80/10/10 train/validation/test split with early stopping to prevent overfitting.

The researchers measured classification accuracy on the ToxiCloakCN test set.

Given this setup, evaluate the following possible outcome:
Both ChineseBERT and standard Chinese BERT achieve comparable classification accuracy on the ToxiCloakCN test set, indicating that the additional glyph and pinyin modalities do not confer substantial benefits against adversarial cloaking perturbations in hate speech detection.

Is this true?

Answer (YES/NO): NO